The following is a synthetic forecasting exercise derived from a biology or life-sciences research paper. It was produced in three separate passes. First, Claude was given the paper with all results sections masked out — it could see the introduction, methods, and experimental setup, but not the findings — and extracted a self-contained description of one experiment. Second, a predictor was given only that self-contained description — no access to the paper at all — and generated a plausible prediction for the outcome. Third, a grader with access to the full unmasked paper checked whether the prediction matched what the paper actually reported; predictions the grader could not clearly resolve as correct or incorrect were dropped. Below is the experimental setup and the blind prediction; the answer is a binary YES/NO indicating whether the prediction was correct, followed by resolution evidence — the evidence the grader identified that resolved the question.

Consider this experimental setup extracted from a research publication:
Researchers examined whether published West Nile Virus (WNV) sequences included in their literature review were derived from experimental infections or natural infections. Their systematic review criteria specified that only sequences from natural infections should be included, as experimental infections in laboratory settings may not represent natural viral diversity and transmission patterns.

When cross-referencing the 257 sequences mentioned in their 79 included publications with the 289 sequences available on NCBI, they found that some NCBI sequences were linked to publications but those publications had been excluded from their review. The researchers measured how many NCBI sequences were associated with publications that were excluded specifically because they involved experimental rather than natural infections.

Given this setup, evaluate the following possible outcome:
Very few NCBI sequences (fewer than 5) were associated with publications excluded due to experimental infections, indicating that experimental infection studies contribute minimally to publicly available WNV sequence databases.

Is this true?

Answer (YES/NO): NO